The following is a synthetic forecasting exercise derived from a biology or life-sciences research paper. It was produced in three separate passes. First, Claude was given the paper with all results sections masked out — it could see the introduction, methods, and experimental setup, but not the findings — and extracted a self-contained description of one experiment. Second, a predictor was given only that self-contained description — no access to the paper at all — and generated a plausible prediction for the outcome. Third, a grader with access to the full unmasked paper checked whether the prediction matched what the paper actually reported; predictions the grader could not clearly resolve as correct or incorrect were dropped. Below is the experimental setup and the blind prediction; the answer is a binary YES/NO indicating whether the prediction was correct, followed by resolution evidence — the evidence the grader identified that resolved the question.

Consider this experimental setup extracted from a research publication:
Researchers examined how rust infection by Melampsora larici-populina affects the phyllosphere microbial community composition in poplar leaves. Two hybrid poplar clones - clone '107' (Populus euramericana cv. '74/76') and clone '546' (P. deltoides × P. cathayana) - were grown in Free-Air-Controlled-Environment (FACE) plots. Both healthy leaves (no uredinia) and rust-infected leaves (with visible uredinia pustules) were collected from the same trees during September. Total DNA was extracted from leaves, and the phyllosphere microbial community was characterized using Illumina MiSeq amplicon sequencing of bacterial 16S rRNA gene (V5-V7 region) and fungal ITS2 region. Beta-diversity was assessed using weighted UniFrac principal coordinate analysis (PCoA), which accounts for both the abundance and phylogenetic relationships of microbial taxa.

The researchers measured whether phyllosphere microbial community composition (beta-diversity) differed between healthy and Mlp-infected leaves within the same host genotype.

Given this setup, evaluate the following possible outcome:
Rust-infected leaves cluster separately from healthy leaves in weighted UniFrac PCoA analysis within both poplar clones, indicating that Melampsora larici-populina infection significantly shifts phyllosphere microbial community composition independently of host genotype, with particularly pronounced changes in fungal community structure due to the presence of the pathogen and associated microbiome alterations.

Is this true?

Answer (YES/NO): YES